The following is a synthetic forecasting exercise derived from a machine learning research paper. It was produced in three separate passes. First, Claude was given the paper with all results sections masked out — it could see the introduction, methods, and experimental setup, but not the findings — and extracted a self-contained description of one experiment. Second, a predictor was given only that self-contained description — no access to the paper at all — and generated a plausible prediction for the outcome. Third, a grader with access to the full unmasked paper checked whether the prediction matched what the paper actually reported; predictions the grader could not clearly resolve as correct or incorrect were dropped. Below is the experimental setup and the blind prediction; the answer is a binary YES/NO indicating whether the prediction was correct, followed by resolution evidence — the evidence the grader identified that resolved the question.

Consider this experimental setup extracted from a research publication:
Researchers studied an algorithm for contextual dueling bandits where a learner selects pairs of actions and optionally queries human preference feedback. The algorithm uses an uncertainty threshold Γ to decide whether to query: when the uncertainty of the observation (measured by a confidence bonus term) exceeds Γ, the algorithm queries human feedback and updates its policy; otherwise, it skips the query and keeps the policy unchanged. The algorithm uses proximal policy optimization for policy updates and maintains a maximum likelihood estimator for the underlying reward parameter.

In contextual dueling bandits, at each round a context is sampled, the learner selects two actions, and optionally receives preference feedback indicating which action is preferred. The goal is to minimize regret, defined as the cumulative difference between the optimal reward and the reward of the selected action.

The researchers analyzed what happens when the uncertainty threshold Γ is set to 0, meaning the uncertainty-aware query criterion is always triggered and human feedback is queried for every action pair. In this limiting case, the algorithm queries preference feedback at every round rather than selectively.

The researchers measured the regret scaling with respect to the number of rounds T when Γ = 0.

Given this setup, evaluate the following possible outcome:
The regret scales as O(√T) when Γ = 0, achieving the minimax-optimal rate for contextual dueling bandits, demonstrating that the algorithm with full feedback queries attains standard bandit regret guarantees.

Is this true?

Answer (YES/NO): NO